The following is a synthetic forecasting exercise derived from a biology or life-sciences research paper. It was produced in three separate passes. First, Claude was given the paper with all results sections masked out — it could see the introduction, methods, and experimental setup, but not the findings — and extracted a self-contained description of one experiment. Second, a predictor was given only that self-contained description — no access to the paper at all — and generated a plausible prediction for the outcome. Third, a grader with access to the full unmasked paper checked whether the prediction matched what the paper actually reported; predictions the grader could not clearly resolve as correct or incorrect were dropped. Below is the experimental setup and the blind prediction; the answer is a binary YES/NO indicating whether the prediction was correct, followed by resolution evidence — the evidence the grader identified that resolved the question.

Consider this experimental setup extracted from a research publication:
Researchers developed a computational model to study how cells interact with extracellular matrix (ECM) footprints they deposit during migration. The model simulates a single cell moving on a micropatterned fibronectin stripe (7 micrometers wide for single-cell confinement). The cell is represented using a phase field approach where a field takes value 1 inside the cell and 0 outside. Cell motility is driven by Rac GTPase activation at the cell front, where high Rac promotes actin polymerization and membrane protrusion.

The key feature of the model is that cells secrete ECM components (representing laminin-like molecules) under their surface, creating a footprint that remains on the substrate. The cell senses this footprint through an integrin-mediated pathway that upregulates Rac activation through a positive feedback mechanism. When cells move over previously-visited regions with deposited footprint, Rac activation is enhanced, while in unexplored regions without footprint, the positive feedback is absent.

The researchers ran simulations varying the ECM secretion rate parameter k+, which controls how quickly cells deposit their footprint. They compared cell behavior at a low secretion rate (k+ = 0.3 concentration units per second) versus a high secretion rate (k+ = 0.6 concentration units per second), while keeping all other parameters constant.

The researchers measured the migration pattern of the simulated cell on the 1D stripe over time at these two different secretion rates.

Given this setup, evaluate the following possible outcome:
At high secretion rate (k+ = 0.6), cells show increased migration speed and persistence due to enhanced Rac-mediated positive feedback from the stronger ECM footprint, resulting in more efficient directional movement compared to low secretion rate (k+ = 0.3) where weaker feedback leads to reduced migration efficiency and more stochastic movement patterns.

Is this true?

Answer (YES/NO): NO